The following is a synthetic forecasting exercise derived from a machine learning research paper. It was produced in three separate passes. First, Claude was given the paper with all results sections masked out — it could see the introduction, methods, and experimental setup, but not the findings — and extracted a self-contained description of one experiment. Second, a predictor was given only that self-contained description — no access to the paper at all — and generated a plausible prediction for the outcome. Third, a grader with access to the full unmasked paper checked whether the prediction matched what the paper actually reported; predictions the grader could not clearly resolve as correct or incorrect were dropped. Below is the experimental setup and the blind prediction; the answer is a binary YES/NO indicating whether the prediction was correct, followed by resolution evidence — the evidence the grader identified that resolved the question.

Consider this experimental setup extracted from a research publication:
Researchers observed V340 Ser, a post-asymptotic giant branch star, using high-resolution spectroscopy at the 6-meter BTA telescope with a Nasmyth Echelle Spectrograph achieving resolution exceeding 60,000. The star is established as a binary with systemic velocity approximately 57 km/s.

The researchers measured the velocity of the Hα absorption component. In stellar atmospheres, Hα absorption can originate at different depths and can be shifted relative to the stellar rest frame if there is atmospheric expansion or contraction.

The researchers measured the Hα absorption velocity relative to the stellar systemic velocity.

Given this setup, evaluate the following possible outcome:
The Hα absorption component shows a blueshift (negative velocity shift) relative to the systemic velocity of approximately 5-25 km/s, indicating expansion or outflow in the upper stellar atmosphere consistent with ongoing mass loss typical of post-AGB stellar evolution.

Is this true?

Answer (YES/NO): YES